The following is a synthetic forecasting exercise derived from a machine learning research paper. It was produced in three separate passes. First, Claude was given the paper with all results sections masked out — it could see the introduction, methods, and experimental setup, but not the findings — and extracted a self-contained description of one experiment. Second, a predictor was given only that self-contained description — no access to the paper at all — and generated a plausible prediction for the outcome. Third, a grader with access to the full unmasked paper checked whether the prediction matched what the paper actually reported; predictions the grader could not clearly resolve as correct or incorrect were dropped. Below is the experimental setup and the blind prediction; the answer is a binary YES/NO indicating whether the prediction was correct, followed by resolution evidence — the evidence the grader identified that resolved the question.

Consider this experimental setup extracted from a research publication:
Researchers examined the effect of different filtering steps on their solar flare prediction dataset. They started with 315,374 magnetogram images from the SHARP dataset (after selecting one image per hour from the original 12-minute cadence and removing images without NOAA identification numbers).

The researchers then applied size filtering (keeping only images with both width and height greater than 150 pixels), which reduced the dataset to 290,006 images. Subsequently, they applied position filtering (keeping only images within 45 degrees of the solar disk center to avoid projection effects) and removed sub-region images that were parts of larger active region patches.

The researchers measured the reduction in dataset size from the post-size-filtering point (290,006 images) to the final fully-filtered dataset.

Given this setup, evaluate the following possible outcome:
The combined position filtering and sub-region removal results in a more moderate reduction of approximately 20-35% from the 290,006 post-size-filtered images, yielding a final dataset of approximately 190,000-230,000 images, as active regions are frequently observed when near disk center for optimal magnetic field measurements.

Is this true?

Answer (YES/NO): NO